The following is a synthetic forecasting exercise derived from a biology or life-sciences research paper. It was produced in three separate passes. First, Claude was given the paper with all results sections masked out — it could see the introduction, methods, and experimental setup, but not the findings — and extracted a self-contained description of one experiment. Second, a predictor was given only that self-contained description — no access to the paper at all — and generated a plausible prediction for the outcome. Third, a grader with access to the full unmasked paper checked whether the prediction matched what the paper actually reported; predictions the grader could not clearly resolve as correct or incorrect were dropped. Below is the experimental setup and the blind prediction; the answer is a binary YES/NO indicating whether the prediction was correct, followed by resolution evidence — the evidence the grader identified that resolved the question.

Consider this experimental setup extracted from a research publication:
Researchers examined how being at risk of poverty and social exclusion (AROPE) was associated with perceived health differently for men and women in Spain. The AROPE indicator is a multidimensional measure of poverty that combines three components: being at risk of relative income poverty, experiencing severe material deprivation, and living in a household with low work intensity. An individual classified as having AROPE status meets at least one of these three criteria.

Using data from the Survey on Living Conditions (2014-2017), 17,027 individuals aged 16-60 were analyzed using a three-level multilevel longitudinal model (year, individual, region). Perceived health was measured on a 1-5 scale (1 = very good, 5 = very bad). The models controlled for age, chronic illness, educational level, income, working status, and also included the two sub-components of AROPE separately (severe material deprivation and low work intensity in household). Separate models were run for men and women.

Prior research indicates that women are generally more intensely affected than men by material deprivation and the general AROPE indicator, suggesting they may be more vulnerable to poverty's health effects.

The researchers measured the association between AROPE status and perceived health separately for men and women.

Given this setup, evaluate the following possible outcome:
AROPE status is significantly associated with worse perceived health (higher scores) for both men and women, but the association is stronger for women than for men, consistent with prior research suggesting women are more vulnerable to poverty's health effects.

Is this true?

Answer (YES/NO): NO